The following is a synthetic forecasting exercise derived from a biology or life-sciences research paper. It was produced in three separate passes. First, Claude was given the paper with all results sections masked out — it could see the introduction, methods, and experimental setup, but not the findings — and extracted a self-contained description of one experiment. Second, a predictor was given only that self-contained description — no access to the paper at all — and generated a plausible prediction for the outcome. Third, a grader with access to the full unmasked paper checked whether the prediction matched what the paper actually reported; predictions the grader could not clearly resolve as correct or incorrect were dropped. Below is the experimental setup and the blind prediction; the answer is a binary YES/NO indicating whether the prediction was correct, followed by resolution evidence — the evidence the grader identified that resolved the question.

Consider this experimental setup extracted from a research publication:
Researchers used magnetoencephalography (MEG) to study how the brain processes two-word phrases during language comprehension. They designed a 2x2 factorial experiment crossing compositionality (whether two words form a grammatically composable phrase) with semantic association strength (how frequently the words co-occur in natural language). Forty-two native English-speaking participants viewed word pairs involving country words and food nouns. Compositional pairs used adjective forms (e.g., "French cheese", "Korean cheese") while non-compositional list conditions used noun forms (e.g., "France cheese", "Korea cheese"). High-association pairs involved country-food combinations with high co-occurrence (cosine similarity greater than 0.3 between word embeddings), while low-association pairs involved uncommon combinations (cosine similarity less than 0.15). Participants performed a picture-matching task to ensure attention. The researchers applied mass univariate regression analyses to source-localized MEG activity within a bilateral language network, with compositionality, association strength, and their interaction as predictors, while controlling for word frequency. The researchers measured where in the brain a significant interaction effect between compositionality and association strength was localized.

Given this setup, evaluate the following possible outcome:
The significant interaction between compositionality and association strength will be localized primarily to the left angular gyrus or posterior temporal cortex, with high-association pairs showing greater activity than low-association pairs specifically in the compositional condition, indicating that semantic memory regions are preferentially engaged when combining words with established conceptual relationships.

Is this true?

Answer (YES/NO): NO